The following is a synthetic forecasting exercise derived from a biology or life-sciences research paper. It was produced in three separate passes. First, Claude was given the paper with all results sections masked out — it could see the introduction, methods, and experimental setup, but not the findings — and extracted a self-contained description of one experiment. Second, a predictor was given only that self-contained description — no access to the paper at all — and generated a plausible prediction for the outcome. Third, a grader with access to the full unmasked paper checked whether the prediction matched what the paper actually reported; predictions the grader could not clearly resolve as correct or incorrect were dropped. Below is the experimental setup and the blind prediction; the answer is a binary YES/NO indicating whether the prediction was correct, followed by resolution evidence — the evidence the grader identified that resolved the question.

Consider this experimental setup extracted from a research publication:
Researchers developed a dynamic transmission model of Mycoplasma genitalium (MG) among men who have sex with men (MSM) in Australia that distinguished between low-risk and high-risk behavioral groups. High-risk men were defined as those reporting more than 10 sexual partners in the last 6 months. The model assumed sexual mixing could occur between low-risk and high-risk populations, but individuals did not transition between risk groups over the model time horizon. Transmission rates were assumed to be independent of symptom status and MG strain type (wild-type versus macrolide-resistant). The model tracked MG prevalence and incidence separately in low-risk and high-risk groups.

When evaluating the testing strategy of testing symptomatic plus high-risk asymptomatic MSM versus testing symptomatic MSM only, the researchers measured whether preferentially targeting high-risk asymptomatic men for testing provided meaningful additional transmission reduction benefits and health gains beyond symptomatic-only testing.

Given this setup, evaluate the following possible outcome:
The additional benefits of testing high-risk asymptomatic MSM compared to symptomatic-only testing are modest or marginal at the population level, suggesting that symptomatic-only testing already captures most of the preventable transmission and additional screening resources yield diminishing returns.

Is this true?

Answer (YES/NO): YES